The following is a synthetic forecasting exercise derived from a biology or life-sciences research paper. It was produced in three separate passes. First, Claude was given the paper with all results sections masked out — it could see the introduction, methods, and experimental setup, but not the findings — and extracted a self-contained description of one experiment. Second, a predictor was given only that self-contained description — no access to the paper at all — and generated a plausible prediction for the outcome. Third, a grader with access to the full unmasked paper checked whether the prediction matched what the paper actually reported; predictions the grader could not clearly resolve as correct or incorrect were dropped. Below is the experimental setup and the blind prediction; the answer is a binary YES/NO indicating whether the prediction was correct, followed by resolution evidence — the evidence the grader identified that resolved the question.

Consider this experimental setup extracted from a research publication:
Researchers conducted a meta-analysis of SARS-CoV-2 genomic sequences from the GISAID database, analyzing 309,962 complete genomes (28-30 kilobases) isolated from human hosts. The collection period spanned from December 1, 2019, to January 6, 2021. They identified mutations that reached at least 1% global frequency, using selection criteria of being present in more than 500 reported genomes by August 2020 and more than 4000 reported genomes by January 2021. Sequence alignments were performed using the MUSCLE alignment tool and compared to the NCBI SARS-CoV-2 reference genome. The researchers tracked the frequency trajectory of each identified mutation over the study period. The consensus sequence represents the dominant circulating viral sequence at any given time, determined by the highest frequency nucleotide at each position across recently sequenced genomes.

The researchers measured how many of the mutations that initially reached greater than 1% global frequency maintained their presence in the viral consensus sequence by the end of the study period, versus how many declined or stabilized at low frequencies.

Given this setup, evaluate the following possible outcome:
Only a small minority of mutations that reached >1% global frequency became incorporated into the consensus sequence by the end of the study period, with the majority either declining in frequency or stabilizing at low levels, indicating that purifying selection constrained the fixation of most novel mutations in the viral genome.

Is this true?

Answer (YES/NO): YES